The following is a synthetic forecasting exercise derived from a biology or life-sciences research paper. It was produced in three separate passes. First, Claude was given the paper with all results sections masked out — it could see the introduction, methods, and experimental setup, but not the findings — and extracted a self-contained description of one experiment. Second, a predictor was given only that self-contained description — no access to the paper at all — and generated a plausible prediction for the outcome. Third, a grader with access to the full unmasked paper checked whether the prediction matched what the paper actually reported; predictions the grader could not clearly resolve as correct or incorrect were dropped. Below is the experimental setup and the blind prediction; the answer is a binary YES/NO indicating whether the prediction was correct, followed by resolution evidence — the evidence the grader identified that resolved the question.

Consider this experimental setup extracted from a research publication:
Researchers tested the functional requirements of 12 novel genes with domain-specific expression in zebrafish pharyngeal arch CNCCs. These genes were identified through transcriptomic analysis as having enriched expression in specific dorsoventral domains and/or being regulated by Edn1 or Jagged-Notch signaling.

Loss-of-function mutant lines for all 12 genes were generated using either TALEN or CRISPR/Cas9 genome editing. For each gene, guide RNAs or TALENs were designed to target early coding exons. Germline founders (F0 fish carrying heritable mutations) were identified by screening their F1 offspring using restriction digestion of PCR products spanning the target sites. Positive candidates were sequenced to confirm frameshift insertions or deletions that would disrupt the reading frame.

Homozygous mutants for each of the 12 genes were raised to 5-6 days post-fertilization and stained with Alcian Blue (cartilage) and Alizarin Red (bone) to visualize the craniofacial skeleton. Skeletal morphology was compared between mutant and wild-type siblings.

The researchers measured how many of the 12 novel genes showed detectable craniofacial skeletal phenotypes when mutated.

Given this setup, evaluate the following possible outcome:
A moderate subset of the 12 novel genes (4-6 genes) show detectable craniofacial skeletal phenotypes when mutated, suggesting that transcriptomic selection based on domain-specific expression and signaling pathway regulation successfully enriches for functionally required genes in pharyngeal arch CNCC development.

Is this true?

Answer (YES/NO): NO